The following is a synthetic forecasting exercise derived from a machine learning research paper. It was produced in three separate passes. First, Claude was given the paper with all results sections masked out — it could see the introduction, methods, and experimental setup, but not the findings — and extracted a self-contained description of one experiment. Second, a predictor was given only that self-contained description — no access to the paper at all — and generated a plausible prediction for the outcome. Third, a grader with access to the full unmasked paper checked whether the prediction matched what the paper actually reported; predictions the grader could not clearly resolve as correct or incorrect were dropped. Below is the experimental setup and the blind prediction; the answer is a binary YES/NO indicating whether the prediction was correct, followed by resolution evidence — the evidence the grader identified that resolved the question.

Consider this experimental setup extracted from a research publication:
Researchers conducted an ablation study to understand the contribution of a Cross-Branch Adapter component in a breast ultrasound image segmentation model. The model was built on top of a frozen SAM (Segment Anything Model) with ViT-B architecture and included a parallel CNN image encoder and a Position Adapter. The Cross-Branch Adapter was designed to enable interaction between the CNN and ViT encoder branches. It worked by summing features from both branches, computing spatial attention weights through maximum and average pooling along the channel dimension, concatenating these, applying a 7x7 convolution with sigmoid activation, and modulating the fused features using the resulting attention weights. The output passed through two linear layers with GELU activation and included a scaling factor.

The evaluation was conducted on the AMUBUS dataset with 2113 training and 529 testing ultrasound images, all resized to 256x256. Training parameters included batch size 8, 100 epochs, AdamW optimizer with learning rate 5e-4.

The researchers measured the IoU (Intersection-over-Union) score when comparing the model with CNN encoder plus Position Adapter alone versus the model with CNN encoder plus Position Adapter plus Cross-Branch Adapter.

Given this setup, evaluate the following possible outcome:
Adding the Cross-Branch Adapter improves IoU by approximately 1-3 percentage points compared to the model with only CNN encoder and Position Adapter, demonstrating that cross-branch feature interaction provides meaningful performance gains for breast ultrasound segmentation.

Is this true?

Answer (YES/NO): NO